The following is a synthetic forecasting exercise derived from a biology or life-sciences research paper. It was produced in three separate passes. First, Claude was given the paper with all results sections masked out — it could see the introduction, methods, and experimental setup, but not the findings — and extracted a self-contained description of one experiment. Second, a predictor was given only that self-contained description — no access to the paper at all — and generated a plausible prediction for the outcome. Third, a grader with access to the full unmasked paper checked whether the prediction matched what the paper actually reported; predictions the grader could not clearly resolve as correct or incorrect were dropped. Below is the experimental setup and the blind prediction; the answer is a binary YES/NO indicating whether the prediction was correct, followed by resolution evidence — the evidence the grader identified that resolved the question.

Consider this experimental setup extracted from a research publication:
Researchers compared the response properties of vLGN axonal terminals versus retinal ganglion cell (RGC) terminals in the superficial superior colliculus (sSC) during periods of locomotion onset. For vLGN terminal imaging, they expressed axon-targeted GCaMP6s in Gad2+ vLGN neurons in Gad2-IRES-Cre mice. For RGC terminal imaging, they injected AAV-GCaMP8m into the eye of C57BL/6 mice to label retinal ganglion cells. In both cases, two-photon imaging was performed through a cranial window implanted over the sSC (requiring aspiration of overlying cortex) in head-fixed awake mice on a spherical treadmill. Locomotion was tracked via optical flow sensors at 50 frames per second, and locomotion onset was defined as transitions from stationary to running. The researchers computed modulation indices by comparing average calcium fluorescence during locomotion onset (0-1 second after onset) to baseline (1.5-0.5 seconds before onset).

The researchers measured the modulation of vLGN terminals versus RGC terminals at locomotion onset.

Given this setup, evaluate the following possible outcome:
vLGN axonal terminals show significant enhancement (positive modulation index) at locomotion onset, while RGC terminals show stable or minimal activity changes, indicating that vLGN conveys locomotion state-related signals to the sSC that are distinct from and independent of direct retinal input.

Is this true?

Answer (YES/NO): YES